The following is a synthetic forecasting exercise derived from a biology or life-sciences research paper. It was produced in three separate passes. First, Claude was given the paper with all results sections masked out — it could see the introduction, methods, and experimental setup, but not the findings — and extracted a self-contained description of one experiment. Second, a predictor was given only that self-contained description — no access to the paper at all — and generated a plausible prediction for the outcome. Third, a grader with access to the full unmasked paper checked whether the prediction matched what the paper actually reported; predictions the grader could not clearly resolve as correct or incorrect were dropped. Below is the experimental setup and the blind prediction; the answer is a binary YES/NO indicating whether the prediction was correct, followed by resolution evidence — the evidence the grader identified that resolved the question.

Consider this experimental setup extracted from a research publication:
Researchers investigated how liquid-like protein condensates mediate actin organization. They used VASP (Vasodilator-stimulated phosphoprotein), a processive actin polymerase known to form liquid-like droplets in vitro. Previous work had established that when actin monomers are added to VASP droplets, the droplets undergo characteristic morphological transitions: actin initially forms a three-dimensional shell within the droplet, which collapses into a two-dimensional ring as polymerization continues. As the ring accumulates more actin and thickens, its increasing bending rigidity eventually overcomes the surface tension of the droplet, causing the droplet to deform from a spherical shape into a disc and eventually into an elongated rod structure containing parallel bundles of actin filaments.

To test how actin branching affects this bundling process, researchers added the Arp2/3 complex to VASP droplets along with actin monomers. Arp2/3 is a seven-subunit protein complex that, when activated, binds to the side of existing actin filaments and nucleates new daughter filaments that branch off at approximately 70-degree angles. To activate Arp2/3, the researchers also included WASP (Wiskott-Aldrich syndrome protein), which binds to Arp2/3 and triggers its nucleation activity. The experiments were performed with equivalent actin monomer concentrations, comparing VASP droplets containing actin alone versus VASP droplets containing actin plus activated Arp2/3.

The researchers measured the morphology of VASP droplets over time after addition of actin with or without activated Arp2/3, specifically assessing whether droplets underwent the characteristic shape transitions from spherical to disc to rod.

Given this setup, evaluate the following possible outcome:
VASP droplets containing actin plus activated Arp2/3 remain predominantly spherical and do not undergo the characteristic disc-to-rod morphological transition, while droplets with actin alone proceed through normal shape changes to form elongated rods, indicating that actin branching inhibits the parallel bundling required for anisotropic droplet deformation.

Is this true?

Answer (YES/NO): YES